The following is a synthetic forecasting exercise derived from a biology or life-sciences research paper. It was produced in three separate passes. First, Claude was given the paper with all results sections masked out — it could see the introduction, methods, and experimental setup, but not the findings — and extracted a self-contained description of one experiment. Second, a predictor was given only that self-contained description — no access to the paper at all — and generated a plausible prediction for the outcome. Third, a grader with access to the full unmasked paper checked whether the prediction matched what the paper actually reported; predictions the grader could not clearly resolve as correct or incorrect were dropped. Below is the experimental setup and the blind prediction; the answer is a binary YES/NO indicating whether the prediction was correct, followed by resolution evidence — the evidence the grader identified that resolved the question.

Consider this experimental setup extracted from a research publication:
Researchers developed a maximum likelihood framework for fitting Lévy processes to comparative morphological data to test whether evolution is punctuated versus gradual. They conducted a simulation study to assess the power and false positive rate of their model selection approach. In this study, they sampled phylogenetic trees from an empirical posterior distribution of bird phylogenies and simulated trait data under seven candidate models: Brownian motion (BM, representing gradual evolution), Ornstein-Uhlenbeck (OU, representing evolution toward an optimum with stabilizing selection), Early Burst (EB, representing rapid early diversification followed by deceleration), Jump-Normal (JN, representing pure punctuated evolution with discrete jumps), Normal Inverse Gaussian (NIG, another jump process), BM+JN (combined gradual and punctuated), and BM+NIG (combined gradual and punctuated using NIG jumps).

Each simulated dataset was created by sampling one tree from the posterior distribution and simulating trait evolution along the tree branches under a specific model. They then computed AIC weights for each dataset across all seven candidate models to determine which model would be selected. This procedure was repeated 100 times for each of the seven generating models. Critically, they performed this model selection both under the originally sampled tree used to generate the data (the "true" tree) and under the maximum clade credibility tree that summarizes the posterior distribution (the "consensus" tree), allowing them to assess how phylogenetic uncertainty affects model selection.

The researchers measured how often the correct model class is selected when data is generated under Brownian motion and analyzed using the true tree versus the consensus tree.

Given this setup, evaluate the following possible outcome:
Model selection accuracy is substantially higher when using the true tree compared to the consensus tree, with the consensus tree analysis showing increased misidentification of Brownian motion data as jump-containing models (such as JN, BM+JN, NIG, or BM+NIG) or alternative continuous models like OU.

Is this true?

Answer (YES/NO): NO